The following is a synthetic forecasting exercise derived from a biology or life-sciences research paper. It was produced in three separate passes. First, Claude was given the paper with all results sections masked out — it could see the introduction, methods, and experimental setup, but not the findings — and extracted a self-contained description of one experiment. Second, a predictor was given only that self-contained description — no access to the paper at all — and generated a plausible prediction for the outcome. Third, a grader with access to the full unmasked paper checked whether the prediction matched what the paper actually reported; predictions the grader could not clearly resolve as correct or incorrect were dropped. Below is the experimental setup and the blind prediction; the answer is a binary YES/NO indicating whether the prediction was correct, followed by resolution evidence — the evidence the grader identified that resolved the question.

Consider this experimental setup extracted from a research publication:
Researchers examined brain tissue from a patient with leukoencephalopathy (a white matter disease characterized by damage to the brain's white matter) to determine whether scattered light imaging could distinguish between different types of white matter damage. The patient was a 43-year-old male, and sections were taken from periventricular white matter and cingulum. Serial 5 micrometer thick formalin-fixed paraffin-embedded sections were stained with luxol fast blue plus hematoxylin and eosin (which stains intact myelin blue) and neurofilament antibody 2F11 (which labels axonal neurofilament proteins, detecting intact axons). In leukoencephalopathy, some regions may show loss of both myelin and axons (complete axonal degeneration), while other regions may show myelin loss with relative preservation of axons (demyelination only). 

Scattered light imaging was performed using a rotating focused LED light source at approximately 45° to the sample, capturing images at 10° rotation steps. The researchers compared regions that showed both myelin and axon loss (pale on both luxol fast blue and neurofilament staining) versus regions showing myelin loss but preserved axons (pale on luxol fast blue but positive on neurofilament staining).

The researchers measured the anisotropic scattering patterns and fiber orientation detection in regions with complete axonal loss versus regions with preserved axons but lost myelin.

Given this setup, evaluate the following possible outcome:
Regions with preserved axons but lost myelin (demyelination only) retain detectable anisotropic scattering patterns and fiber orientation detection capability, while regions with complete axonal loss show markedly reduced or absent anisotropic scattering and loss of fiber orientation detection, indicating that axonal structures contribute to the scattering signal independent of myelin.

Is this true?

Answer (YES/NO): YES